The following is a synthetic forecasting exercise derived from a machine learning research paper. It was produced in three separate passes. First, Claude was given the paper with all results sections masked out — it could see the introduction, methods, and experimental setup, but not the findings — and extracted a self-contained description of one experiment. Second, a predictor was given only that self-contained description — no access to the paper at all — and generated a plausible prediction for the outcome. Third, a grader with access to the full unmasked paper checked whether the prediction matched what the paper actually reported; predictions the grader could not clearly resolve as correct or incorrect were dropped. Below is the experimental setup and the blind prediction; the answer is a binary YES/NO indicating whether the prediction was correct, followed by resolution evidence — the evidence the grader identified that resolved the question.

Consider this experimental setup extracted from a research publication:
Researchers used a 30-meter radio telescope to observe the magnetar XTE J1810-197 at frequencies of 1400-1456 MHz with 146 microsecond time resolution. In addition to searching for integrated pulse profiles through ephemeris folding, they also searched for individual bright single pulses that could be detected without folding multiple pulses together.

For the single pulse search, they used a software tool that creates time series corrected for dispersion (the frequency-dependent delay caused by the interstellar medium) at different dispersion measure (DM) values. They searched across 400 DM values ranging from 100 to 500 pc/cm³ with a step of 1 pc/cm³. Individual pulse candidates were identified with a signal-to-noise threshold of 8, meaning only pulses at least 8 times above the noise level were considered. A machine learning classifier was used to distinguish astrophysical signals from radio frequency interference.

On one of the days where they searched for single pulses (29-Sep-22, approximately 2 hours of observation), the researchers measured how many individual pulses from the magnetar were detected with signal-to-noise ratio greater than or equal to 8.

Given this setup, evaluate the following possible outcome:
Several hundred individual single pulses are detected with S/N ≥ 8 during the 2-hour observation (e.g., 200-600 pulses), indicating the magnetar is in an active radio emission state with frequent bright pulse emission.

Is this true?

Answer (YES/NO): NO